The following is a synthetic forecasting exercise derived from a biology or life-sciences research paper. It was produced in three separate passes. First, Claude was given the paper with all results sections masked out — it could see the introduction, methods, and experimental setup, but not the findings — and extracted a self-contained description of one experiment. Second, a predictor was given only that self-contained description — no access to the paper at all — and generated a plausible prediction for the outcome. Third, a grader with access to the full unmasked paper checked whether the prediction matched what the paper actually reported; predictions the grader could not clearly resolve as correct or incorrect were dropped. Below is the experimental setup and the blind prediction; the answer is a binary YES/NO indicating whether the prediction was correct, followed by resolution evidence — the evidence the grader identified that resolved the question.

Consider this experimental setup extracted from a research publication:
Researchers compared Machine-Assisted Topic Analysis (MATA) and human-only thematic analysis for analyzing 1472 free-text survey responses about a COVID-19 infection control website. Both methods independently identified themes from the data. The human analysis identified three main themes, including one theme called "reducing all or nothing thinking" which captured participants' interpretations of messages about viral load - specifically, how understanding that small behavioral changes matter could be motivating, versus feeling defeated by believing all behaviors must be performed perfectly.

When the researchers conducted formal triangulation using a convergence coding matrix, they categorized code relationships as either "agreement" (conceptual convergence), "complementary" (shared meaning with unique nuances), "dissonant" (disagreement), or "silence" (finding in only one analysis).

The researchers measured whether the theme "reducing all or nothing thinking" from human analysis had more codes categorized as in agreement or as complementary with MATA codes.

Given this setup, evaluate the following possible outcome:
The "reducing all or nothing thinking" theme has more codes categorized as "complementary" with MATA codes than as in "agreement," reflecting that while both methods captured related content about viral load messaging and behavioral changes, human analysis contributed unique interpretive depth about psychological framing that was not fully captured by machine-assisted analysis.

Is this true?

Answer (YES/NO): YES